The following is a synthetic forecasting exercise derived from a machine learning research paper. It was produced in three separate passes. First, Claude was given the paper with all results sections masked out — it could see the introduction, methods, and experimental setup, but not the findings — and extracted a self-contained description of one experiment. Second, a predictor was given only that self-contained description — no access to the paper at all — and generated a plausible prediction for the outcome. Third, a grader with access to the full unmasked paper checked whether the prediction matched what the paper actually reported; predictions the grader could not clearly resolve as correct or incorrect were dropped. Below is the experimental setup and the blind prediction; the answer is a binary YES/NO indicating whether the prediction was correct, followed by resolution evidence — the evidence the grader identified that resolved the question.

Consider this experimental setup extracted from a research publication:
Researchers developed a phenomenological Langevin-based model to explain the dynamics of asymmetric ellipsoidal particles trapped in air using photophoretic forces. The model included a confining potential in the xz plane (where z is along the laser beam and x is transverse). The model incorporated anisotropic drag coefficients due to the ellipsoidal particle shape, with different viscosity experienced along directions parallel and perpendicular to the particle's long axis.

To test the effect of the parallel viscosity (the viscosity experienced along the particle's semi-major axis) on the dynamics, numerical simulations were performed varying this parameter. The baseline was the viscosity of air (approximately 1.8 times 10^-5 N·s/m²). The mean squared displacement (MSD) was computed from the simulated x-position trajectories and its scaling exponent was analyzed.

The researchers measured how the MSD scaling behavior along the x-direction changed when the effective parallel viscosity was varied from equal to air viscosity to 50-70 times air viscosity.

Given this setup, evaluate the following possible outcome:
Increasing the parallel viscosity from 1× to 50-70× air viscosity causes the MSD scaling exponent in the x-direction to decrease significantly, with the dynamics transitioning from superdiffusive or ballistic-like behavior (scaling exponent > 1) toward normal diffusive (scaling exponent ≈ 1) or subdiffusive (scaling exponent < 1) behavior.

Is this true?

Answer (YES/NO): YES